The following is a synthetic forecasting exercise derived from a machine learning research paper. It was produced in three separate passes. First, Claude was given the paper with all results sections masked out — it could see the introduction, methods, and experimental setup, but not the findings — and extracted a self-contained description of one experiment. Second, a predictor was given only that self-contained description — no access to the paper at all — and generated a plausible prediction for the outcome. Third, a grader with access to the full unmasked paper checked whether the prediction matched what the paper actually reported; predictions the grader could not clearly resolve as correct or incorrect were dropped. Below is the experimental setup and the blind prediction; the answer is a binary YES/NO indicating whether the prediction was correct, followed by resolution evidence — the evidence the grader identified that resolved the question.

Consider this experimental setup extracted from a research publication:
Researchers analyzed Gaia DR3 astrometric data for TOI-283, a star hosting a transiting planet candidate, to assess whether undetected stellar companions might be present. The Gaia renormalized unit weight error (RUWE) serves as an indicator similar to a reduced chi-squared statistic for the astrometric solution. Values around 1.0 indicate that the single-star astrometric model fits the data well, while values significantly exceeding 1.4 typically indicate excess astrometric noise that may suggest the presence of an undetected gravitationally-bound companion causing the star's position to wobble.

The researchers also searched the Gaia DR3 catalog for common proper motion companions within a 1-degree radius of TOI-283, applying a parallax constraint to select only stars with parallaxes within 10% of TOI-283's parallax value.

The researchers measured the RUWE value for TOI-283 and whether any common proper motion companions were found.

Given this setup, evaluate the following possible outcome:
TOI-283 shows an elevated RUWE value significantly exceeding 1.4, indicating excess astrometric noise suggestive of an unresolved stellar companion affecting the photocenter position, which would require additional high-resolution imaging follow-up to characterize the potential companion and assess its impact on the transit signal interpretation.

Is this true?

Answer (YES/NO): NO